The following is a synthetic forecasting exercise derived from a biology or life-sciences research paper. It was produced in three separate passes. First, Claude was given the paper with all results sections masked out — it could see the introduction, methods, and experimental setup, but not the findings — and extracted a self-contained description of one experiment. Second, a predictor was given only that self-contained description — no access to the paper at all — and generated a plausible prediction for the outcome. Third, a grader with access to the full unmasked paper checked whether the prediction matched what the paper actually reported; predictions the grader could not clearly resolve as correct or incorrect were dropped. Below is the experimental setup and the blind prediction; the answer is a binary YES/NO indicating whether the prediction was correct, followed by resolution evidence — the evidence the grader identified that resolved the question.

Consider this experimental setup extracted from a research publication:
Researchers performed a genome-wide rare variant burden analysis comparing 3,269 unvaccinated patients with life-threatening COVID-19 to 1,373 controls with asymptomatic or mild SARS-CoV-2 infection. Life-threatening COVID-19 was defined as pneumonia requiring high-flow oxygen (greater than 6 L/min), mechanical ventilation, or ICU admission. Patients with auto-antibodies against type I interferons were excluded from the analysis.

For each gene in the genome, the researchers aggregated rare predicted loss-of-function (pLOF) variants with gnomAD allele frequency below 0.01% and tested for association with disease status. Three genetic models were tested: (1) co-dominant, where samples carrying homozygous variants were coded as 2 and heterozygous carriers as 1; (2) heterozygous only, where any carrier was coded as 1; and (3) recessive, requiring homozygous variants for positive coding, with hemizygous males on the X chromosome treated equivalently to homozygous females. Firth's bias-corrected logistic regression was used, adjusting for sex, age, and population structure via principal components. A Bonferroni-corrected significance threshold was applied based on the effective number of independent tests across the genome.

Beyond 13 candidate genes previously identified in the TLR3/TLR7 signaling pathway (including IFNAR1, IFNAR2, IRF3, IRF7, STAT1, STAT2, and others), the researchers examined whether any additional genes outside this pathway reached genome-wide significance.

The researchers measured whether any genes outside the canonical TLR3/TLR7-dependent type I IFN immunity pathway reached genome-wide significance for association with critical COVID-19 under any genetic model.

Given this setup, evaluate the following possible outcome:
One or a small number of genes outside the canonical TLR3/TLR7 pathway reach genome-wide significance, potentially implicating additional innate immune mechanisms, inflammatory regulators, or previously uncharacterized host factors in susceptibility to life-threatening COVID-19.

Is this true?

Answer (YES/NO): NO